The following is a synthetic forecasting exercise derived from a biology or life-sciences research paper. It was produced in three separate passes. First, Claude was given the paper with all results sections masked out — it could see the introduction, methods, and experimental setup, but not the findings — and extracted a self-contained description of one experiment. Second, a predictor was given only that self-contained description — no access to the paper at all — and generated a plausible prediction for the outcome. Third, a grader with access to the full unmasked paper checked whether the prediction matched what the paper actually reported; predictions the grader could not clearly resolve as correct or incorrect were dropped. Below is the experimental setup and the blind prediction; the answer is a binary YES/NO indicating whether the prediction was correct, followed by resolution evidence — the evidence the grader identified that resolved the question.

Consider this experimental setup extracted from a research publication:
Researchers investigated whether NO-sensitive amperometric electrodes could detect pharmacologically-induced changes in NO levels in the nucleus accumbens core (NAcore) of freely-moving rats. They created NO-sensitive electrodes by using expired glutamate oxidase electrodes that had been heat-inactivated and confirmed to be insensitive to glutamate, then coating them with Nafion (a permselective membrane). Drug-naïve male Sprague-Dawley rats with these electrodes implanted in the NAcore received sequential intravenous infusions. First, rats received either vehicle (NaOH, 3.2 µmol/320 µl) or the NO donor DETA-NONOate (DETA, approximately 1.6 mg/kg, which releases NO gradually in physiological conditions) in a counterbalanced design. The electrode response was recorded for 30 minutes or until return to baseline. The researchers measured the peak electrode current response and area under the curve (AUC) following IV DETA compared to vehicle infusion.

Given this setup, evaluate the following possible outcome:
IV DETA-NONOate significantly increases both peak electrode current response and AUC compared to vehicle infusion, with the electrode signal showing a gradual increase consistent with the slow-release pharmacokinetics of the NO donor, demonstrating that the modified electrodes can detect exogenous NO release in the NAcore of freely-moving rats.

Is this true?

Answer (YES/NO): YES